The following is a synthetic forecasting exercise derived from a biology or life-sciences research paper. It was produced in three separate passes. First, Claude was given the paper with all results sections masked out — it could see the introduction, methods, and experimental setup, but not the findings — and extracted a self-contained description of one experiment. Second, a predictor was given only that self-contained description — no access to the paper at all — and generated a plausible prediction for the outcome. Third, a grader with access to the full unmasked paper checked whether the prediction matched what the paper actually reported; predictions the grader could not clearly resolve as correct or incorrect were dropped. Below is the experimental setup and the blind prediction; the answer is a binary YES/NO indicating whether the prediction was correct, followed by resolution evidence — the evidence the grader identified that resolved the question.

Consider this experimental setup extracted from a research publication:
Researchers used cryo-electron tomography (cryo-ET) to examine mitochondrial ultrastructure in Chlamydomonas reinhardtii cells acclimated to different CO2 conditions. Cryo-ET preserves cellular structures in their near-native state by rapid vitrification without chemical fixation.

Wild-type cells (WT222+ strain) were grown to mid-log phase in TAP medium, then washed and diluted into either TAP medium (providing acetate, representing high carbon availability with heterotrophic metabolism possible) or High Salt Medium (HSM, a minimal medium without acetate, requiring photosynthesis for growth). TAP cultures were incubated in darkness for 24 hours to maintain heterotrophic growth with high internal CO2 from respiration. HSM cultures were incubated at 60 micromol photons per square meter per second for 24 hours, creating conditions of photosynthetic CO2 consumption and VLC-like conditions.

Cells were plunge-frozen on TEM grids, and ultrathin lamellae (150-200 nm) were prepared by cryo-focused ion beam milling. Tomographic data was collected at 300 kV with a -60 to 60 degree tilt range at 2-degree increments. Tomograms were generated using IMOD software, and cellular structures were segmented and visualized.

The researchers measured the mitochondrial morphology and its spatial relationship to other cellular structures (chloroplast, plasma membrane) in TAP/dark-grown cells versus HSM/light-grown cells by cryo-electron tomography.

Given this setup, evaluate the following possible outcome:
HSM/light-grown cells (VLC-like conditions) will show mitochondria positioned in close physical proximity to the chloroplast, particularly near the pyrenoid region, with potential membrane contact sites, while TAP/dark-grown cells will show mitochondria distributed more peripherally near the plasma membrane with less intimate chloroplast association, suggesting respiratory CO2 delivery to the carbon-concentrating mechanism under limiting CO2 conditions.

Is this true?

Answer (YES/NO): NO